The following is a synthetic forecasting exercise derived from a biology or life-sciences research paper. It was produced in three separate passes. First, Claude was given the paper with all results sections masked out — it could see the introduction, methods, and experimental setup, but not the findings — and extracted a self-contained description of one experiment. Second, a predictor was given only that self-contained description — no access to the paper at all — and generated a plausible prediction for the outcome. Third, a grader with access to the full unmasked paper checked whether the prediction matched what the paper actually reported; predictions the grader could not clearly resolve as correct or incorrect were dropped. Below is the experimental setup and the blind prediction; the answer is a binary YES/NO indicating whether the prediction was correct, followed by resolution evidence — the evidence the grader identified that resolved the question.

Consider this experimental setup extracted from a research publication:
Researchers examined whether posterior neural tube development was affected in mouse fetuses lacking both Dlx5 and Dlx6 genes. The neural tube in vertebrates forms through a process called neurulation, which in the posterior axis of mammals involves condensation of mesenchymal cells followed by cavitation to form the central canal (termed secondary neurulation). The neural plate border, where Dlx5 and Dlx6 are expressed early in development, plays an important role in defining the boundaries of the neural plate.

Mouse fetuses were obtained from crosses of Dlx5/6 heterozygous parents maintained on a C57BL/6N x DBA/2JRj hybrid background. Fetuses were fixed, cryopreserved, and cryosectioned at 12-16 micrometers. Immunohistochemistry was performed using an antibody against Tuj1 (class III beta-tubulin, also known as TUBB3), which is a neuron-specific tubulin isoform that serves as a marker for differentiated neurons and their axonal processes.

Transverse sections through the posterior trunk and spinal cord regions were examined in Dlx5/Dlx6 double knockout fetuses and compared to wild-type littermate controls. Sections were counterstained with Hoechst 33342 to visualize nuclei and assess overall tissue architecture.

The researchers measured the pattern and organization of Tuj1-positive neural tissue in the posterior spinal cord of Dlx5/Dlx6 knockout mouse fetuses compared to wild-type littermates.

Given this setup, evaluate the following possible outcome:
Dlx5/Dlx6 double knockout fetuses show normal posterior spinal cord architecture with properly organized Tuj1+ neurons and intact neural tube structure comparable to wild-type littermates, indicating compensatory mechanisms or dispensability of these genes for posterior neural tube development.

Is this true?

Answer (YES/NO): NO